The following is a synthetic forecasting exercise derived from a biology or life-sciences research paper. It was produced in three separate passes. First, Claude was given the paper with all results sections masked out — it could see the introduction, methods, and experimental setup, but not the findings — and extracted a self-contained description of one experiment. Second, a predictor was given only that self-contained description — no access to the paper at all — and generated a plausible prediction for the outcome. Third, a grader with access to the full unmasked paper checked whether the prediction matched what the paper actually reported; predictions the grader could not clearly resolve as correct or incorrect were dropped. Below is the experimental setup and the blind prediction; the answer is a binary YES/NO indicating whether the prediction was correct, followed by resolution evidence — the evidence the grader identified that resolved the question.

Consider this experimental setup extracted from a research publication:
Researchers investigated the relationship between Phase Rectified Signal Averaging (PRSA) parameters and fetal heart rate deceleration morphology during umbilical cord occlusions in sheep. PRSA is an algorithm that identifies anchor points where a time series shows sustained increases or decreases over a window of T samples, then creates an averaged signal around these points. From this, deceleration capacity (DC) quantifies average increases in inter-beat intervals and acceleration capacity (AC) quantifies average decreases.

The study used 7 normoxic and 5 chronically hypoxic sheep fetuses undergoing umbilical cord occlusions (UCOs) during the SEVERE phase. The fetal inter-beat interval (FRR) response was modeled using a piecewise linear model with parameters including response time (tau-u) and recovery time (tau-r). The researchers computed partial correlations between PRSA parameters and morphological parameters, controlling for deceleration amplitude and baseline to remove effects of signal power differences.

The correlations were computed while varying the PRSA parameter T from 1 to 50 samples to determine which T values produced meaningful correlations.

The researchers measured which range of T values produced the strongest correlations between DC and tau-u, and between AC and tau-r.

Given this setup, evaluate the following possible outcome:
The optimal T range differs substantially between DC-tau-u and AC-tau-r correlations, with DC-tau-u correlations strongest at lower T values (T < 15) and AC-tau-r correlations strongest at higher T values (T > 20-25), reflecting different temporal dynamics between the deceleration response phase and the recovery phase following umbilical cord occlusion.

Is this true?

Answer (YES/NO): NO